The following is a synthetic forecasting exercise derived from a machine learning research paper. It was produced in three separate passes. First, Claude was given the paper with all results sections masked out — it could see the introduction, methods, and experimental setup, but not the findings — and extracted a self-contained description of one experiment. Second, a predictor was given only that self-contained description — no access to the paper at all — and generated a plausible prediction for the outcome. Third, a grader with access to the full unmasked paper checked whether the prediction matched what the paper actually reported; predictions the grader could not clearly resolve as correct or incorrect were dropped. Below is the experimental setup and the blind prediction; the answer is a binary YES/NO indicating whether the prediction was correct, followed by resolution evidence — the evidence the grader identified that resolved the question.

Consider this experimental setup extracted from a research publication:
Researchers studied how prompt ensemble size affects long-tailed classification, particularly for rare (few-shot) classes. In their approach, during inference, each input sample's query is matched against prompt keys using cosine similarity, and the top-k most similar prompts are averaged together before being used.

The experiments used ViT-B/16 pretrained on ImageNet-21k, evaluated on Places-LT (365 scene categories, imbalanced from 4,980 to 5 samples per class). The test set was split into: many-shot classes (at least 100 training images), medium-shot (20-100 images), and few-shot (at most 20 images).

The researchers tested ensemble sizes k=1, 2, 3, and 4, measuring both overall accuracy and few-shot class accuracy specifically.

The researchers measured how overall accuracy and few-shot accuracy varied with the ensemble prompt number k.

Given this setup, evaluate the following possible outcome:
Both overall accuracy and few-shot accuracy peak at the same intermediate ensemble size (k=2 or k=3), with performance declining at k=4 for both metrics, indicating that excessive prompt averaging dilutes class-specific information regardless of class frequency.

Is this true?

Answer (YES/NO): YES